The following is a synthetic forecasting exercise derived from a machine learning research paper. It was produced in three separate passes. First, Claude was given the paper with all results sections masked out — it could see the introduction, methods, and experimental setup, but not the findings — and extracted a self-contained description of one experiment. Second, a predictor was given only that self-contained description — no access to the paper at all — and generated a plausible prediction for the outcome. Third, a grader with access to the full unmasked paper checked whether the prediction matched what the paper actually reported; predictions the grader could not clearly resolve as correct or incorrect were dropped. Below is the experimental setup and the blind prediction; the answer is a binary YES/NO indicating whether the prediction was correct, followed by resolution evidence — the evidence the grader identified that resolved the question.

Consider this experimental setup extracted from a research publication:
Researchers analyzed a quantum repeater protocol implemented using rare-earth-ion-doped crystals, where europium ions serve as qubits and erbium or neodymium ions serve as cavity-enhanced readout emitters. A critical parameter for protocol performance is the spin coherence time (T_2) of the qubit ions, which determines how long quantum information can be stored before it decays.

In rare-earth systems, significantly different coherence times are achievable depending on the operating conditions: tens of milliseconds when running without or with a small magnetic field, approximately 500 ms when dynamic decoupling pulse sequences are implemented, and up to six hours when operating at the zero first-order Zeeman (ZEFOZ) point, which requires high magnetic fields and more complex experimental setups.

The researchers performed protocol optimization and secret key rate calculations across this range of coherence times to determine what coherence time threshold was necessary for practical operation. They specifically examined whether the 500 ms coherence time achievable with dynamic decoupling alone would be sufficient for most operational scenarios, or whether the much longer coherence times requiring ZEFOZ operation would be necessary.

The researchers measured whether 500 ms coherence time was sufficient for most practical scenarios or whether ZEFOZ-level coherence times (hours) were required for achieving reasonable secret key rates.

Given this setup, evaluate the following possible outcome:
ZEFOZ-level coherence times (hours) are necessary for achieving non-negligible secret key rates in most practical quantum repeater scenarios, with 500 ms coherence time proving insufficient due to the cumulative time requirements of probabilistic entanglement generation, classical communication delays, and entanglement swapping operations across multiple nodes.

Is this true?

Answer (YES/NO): NO